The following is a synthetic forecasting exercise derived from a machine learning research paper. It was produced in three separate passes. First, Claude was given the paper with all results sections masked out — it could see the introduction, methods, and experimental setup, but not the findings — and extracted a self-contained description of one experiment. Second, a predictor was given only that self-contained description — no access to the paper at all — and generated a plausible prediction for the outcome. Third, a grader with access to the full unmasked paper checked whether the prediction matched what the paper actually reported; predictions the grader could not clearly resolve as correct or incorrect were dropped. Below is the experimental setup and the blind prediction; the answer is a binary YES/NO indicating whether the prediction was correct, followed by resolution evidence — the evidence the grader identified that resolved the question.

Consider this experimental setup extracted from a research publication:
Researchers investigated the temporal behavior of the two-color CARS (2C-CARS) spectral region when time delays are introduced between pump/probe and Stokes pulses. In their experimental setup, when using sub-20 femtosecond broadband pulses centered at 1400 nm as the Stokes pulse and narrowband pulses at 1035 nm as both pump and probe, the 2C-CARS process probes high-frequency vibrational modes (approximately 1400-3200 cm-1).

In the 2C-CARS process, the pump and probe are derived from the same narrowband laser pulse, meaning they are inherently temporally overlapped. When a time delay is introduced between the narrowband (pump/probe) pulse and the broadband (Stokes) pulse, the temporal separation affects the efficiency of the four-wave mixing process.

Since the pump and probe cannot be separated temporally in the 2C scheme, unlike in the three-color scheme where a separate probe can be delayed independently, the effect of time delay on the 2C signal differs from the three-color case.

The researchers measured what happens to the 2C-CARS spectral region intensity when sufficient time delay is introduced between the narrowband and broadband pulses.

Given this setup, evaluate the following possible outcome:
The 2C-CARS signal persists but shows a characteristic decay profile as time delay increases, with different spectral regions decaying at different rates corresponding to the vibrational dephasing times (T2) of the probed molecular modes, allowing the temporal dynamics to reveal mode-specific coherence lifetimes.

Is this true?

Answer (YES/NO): NO